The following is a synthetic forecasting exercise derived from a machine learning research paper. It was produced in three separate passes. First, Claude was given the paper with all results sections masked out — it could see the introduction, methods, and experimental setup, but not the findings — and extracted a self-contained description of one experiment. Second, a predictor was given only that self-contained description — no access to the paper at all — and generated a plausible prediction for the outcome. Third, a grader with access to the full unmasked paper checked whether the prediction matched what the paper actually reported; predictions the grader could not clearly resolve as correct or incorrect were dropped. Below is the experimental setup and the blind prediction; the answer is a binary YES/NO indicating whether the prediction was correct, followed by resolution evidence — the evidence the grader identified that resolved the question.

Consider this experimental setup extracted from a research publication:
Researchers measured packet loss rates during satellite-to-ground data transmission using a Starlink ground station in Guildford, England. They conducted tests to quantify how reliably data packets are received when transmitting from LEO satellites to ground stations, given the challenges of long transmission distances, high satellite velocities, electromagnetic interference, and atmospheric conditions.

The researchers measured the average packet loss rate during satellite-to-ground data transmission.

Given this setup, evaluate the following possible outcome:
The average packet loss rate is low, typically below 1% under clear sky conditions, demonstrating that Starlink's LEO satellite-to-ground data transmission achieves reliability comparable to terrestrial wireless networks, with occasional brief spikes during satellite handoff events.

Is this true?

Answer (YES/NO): NO